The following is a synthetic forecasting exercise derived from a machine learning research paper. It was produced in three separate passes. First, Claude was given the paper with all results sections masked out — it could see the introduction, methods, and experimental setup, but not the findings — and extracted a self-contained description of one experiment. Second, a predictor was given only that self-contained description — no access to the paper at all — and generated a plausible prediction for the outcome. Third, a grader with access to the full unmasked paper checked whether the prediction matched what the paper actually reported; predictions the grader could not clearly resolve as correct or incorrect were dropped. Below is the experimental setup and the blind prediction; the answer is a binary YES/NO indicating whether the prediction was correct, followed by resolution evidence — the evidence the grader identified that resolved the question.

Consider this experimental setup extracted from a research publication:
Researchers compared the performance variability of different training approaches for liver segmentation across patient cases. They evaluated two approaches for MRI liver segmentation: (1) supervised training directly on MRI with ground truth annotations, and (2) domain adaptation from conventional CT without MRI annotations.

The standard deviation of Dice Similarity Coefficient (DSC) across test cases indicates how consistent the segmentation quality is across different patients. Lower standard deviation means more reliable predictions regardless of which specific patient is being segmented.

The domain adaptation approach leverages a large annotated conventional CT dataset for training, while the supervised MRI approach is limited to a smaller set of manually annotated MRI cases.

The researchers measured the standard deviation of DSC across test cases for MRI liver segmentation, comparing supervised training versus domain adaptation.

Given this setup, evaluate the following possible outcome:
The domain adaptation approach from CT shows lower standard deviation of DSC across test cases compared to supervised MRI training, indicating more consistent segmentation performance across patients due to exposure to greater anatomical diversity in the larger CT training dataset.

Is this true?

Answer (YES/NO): YES